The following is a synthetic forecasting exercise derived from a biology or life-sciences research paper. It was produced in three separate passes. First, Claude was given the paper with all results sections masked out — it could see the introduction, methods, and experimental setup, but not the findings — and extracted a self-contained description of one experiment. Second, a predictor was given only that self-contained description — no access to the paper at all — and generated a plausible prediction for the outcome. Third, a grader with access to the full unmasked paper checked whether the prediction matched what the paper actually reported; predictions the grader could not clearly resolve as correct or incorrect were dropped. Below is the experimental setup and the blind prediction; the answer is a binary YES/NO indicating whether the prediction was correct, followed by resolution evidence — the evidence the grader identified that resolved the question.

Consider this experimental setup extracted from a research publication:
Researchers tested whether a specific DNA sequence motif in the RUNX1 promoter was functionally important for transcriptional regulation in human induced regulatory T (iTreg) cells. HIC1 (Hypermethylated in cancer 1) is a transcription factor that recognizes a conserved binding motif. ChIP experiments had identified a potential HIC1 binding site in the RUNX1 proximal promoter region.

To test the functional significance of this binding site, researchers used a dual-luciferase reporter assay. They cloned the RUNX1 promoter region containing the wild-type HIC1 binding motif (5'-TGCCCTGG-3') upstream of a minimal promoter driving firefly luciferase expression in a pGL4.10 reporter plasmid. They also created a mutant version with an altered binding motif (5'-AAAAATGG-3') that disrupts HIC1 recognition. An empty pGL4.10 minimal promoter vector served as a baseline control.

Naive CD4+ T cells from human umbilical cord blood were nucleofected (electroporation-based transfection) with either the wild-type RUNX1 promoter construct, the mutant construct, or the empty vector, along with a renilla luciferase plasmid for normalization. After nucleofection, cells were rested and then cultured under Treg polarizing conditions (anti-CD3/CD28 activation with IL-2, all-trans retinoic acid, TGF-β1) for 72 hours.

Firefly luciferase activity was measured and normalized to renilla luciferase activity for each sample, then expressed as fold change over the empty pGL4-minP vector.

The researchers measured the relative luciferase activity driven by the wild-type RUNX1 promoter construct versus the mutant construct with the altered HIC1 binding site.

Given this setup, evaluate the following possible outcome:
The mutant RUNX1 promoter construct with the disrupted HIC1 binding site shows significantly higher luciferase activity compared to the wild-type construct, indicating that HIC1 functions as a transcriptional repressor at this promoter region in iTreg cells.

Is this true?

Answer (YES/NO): NO